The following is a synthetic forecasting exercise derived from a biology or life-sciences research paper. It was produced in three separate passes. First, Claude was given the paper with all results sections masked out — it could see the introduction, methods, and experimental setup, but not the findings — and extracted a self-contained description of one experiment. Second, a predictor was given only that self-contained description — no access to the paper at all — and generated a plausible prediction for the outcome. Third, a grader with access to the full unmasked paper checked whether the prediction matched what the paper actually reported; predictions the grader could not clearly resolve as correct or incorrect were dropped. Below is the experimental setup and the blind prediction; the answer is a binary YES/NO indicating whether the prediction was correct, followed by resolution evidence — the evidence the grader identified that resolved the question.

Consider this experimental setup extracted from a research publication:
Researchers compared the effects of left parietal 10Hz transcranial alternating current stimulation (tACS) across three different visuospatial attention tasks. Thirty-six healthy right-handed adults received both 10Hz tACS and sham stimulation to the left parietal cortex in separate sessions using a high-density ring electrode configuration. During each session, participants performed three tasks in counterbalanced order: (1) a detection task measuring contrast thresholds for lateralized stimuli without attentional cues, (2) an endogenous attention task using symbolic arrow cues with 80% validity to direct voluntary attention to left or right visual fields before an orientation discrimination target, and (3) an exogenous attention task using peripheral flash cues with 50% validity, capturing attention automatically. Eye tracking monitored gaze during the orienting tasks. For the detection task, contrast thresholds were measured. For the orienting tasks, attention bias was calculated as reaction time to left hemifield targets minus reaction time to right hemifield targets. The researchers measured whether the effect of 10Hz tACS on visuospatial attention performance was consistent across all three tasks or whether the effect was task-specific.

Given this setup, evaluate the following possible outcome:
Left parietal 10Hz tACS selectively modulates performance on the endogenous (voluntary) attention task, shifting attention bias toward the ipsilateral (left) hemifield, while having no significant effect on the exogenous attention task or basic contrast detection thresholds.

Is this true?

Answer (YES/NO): YES